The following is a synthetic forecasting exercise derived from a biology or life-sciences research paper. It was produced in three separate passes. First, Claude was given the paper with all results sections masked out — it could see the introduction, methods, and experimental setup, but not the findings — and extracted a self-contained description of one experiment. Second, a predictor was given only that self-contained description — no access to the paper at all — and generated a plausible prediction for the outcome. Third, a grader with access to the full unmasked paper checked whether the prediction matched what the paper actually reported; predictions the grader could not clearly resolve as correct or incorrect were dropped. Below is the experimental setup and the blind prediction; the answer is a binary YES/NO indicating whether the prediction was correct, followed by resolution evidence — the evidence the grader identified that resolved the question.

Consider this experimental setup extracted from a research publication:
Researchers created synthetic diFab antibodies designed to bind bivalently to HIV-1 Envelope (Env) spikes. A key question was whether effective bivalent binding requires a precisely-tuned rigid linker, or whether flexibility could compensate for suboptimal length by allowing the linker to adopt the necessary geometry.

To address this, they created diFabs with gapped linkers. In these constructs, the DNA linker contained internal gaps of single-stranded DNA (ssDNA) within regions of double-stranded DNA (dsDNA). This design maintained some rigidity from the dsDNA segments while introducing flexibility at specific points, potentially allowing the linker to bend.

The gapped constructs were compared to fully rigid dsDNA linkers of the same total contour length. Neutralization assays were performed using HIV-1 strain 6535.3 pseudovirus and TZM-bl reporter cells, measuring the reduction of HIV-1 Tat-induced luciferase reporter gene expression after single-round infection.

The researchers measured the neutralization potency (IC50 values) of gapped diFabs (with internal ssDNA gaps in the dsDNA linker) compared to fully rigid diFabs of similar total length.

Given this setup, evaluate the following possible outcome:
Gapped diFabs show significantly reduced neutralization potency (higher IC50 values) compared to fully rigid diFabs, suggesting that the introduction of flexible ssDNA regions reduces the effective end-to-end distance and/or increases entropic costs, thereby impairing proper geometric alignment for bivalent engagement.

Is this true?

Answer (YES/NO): YES